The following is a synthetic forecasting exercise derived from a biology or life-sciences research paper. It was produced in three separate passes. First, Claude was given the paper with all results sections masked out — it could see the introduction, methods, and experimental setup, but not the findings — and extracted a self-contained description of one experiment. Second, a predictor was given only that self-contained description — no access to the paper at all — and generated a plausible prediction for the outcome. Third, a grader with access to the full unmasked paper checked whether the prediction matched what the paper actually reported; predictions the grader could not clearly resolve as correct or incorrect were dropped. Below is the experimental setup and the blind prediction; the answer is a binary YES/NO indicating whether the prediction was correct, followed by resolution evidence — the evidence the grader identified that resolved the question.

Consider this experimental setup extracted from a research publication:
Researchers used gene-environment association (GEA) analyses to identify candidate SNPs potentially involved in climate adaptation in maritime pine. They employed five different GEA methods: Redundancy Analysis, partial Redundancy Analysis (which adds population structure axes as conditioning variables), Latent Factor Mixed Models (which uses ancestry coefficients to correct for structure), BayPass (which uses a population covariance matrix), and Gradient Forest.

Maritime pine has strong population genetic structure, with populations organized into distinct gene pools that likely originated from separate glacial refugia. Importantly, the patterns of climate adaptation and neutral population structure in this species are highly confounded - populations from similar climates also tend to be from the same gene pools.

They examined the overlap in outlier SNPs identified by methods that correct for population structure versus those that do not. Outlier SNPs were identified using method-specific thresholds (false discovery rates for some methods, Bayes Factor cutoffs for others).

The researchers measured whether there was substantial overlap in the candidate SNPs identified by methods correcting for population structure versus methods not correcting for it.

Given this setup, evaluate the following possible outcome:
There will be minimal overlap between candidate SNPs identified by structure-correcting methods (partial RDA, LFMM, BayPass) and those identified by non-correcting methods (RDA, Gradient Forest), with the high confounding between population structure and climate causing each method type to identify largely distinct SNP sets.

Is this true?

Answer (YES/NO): NO